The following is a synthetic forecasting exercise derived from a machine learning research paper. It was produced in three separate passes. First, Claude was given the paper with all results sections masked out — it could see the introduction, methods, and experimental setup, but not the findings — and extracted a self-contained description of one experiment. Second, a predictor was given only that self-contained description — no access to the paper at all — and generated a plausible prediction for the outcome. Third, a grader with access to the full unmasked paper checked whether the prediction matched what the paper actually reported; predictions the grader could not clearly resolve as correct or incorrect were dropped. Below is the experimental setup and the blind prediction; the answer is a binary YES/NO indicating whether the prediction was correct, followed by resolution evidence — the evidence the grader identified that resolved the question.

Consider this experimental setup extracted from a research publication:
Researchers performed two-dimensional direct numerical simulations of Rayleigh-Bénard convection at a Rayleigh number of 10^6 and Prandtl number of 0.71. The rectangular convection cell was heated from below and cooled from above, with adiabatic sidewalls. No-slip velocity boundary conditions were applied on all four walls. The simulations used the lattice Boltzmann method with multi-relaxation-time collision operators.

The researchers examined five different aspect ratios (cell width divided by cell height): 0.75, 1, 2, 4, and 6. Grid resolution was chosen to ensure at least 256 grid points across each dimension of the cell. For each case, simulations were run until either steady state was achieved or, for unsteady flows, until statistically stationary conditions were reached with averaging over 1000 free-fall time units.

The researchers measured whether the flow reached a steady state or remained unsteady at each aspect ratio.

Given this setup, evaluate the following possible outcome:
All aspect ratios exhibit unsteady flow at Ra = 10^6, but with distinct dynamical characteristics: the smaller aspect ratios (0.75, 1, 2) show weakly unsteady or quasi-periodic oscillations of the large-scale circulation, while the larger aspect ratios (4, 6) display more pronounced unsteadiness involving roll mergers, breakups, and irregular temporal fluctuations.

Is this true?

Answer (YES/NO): NO